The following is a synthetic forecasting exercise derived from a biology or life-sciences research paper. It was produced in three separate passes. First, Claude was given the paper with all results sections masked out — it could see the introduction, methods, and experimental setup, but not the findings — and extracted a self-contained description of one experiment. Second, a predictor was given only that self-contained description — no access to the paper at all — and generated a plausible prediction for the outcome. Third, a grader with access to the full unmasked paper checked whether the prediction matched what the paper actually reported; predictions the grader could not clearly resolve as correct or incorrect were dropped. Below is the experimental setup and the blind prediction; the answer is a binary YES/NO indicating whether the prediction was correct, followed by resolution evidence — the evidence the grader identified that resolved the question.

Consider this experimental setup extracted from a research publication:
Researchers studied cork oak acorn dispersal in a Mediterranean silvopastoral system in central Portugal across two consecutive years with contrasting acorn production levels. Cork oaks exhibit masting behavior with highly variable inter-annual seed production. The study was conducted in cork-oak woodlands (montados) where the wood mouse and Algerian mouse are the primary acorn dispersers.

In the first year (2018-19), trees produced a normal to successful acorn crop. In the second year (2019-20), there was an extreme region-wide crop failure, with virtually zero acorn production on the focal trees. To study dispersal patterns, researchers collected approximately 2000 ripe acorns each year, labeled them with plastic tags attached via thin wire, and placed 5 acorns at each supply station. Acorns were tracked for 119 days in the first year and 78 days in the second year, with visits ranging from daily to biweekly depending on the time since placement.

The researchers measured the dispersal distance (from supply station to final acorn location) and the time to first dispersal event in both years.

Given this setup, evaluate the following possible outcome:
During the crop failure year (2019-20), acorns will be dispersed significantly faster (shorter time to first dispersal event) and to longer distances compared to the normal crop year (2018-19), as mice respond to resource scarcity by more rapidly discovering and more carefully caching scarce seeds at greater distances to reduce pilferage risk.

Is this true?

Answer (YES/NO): YES